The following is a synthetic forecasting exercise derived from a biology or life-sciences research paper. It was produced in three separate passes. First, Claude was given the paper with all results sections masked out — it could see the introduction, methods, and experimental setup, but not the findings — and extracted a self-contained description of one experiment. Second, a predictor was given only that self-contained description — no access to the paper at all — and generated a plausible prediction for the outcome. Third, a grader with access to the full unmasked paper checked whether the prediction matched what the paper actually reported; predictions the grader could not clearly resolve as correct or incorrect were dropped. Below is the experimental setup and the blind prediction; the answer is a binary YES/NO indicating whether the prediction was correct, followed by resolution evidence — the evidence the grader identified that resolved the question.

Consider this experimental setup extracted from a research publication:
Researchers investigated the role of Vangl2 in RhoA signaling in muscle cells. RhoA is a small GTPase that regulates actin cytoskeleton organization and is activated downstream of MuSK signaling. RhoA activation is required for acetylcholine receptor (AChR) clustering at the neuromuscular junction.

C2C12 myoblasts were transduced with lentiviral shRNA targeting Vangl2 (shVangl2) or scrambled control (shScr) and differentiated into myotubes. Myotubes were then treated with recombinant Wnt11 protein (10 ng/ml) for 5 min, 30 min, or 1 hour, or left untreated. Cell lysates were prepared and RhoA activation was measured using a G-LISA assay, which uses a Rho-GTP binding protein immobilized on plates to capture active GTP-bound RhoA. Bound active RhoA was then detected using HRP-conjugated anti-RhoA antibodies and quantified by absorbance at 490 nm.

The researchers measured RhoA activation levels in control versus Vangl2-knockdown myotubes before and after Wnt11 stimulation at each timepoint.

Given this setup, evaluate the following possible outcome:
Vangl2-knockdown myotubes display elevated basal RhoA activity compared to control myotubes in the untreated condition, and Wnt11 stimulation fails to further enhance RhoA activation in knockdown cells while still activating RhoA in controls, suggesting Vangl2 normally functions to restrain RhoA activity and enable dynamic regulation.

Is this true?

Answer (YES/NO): NO